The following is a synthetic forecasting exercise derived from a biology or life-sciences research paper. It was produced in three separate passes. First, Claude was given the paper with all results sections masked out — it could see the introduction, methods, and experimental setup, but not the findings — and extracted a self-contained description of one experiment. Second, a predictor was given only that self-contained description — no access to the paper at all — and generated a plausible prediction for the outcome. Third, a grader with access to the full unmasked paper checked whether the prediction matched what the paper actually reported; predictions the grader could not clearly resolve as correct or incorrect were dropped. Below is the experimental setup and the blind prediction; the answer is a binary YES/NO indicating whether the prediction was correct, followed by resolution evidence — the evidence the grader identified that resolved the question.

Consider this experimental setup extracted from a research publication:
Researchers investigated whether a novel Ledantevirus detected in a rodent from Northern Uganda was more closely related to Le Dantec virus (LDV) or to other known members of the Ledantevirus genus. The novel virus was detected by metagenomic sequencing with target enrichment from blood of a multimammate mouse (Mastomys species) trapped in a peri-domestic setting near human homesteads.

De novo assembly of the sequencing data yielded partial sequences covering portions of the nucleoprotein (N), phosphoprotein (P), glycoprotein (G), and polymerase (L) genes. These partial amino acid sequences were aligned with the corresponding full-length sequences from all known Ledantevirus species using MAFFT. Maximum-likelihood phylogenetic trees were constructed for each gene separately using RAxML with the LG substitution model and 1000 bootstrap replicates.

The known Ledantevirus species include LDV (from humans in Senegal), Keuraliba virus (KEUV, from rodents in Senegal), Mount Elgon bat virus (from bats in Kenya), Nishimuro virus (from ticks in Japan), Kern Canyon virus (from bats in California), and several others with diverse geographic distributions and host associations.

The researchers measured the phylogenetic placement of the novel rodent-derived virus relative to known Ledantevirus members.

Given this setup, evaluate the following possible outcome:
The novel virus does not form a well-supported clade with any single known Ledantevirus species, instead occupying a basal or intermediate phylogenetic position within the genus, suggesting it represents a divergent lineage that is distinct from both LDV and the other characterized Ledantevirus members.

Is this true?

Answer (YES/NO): NO